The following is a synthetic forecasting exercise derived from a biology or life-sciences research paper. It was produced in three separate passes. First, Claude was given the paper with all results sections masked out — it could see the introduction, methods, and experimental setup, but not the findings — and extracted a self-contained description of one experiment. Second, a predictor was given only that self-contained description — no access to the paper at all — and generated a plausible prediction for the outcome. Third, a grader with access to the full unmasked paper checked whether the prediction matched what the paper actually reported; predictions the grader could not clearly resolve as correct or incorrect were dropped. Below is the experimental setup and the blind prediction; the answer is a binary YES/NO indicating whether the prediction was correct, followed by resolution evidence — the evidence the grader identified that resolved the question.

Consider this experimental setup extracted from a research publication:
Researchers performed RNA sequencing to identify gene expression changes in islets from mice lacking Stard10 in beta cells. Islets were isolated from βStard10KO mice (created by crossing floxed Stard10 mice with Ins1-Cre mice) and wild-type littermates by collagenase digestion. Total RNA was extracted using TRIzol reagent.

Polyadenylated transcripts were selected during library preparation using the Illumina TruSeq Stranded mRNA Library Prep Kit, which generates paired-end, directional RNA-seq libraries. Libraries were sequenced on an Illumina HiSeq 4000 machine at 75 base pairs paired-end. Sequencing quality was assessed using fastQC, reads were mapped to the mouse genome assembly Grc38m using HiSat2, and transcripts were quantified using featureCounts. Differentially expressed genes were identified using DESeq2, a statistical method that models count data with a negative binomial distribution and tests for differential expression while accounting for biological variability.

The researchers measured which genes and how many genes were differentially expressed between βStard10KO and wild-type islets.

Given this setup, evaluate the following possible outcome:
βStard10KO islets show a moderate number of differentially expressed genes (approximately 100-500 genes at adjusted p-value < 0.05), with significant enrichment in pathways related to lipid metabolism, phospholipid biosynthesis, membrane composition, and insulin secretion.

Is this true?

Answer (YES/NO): NO